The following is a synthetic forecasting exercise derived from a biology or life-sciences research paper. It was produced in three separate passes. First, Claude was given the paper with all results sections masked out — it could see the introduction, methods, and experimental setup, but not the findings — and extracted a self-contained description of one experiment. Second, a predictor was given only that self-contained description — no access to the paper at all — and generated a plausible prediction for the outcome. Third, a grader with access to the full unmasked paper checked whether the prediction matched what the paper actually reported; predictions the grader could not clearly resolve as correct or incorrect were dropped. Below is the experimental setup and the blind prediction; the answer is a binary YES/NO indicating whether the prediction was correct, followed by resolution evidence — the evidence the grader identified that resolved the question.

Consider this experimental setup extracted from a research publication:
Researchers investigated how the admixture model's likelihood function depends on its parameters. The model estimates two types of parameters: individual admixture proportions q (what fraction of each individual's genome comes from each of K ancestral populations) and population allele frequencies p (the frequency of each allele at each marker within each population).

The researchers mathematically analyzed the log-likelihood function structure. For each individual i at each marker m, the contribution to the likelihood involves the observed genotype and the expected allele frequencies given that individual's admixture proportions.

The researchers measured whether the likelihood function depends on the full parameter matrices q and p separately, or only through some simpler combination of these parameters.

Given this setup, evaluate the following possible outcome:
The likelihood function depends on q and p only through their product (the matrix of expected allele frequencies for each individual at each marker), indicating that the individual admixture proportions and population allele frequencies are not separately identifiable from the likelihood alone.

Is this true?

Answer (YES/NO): YES